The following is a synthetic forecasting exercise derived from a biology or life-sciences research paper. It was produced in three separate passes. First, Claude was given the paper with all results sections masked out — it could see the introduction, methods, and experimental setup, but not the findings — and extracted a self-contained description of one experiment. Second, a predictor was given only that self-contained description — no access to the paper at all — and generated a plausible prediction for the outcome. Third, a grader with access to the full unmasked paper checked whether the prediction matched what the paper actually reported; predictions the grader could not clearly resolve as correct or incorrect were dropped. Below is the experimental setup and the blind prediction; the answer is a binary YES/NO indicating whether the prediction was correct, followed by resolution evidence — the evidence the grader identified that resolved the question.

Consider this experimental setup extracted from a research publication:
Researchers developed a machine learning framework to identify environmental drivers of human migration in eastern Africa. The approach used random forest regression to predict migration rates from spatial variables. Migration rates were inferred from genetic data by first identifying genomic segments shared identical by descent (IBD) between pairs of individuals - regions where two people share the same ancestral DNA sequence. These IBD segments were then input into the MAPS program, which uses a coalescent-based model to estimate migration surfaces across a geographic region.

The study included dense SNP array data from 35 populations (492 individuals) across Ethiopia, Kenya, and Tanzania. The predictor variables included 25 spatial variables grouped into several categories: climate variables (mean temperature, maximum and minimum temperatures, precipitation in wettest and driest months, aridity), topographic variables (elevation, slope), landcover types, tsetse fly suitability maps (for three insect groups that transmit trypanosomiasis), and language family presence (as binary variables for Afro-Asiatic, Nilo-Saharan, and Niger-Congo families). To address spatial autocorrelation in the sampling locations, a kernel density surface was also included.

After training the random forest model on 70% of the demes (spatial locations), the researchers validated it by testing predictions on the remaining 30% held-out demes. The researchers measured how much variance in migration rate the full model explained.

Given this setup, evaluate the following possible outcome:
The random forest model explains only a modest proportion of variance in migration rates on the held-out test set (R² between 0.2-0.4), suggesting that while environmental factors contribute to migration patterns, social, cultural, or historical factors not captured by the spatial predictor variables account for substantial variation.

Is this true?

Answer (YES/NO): NO